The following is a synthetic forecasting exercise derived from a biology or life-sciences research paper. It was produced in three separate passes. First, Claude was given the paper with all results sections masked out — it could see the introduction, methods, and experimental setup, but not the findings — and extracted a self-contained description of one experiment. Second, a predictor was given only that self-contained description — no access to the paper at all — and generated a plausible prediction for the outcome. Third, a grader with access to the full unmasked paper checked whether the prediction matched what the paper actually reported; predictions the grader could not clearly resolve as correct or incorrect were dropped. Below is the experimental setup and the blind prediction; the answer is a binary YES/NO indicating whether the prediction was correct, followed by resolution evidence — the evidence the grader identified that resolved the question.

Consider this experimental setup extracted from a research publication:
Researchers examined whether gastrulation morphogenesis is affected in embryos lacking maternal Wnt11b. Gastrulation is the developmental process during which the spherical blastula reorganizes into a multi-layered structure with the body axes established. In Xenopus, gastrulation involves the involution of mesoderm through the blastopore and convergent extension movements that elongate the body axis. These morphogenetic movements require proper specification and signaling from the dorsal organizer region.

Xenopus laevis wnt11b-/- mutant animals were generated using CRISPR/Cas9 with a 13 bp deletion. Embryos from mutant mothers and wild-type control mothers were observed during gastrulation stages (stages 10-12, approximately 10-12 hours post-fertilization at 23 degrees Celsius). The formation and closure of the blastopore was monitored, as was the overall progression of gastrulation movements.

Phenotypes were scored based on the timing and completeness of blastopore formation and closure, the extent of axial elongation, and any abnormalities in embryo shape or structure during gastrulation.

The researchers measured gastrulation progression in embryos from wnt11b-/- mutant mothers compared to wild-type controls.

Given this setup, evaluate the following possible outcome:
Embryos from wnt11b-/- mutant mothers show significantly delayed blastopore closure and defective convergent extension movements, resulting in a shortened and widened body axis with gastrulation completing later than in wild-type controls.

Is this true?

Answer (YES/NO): NO